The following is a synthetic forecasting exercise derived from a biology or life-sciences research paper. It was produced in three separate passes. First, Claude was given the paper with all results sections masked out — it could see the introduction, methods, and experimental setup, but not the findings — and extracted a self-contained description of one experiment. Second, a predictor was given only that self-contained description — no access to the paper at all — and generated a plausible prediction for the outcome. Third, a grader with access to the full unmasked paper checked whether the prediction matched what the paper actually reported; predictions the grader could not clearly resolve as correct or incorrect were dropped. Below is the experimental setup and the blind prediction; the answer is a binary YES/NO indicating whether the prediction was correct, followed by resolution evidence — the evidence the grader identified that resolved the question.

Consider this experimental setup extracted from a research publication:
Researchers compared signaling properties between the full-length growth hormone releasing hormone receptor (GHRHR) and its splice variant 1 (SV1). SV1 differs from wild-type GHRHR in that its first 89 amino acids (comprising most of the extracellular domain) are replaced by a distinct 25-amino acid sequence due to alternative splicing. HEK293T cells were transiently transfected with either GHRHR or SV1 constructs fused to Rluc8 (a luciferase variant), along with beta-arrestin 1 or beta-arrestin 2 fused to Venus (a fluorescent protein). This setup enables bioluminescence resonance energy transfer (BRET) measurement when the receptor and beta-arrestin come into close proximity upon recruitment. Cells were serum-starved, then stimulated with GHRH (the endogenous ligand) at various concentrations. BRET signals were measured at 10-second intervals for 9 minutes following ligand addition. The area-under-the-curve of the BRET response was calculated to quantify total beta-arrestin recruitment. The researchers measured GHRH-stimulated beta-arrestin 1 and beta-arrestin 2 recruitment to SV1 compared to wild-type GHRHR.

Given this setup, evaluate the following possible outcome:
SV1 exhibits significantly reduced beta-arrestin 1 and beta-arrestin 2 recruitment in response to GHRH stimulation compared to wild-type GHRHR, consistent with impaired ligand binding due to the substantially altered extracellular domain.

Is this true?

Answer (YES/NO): NO